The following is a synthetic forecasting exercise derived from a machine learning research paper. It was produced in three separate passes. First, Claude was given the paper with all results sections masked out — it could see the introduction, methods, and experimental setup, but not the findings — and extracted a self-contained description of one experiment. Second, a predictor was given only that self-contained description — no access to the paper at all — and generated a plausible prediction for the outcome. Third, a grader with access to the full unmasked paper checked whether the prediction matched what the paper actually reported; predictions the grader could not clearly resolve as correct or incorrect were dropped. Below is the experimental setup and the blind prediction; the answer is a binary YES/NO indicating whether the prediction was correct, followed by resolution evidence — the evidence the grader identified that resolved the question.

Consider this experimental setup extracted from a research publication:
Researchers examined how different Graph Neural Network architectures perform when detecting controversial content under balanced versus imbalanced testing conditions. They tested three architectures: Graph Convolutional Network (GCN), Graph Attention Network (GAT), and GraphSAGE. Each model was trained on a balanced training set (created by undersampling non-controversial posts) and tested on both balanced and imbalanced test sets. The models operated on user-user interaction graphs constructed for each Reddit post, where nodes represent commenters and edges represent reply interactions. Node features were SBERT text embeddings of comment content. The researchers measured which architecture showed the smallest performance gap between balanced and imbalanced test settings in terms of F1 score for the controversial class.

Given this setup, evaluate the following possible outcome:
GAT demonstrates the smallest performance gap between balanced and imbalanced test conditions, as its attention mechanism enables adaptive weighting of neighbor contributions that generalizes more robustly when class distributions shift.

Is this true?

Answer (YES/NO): NO